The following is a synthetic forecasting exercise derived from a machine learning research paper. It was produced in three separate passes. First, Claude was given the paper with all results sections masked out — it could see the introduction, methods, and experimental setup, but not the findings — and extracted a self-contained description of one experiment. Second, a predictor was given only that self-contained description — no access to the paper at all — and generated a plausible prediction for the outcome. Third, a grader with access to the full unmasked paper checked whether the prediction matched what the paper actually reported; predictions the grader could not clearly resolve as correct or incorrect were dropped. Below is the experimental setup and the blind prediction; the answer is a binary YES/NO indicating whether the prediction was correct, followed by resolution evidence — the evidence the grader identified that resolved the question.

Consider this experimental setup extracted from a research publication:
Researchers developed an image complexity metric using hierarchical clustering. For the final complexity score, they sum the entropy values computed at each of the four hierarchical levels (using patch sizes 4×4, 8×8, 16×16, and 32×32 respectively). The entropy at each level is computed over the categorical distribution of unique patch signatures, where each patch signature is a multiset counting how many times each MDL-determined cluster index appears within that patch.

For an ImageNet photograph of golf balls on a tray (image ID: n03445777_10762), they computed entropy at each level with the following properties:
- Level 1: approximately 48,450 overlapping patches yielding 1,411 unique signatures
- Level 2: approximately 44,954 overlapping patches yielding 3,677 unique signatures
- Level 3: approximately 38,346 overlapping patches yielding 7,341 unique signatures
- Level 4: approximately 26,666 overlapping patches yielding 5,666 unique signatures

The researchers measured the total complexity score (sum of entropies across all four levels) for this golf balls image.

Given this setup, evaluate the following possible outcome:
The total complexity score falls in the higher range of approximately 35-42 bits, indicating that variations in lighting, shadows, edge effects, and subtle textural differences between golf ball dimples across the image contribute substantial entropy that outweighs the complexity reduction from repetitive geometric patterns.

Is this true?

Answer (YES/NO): NO